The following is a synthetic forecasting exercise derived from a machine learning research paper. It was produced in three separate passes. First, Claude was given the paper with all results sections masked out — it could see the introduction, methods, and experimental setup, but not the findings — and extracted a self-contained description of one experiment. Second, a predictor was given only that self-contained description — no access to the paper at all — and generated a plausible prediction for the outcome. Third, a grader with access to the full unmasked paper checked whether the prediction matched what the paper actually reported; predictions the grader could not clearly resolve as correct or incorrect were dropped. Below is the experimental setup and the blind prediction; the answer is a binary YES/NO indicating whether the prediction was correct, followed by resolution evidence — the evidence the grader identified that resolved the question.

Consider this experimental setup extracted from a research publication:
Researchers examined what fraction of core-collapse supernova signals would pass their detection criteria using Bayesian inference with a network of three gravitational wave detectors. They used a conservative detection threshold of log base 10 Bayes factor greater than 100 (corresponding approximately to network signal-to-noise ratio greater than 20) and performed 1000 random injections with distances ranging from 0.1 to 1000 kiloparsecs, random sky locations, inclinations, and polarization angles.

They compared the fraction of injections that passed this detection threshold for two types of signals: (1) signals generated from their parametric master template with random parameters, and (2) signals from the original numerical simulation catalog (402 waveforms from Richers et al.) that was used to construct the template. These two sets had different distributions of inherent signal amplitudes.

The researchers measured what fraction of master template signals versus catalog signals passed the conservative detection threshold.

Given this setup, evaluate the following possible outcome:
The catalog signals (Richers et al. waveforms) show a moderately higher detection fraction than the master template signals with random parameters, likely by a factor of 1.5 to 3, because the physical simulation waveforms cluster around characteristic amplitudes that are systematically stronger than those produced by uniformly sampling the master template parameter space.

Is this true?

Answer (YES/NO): NO